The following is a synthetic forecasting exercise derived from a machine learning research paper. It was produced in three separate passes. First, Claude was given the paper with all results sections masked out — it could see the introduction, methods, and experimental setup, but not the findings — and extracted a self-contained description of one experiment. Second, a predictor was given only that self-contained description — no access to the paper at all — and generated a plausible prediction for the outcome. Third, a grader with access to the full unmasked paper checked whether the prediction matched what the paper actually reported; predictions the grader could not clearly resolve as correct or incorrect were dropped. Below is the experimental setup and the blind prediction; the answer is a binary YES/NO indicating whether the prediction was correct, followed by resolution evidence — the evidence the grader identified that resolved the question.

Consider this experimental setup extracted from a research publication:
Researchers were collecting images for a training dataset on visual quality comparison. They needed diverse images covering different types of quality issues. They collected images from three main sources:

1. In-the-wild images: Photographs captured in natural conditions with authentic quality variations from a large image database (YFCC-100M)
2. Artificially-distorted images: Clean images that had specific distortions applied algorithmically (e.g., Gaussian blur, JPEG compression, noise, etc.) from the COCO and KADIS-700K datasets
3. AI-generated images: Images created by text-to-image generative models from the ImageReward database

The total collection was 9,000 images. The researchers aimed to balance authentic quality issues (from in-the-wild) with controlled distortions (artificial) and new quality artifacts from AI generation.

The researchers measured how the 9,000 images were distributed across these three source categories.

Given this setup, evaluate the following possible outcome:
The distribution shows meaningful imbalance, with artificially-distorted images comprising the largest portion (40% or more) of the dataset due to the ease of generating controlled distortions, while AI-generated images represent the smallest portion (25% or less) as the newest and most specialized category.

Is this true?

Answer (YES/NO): NO